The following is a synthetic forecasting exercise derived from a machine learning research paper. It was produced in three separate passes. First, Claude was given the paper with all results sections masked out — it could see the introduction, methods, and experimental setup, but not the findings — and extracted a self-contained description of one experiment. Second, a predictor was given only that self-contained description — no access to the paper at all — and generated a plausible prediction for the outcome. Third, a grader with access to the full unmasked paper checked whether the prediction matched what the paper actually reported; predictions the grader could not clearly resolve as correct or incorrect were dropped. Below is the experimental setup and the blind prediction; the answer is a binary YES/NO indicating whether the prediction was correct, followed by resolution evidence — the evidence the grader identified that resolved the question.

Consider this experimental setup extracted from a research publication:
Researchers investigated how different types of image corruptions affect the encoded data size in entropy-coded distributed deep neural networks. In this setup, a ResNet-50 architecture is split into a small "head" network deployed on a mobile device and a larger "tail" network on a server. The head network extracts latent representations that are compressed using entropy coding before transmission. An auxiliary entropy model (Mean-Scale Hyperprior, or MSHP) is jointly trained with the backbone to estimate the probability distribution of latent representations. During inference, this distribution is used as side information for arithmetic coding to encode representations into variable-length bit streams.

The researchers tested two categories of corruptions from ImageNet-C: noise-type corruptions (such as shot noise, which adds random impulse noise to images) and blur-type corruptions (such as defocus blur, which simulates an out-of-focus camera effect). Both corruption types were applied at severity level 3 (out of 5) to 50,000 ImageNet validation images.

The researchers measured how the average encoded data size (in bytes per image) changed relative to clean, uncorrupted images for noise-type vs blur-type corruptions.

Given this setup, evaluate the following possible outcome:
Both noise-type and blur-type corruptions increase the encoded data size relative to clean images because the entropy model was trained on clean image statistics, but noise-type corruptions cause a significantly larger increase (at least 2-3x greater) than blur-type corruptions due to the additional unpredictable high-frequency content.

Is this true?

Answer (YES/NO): NO